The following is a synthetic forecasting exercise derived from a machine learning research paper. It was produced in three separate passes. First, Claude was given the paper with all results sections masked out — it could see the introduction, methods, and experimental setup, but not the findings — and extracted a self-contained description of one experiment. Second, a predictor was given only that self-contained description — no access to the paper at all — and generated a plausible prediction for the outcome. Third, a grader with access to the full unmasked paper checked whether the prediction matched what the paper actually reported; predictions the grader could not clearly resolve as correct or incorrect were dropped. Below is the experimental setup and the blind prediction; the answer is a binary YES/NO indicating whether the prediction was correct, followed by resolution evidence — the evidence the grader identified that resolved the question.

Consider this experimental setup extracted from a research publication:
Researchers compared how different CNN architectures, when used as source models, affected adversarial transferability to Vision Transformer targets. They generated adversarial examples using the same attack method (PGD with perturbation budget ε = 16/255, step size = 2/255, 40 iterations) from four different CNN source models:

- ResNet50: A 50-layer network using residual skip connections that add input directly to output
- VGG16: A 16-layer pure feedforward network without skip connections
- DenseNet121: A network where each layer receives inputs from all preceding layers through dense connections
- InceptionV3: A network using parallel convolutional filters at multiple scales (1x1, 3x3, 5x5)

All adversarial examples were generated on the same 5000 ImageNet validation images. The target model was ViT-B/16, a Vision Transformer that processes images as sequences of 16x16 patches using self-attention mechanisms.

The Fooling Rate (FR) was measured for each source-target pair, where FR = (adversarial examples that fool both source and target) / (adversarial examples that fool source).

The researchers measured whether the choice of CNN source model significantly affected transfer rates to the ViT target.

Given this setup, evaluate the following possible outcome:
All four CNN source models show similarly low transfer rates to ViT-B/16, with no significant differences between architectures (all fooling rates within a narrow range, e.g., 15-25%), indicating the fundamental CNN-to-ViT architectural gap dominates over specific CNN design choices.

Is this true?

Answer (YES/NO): NO